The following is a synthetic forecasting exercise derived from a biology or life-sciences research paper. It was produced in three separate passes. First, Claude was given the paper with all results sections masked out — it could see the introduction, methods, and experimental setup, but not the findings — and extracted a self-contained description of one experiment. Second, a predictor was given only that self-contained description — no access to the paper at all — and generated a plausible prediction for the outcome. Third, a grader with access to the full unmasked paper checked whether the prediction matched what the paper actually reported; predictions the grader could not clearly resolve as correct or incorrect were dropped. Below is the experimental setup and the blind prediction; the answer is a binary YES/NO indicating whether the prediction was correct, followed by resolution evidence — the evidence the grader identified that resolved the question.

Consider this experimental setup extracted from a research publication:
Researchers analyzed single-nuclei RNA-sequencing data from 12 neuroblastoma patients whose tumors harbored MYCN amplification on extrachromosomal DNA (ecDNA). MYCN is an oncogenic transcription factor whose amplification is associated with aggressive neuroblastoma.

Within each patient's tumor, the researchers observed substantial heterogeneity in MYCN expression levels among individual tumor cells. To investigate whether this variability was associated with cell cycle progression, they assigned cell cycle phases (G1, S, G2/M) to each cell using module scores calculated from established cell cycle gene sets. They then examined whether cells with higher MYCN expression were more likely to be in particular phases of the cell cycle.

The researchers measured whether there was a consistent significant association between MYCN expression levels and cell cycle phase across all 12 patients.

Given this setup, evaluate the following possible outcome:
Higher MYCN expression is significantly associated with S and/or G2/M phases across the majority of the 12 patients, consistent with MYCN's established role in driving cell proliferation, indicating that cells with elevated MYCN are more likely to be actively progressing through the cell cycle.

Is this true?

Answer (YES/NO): YES